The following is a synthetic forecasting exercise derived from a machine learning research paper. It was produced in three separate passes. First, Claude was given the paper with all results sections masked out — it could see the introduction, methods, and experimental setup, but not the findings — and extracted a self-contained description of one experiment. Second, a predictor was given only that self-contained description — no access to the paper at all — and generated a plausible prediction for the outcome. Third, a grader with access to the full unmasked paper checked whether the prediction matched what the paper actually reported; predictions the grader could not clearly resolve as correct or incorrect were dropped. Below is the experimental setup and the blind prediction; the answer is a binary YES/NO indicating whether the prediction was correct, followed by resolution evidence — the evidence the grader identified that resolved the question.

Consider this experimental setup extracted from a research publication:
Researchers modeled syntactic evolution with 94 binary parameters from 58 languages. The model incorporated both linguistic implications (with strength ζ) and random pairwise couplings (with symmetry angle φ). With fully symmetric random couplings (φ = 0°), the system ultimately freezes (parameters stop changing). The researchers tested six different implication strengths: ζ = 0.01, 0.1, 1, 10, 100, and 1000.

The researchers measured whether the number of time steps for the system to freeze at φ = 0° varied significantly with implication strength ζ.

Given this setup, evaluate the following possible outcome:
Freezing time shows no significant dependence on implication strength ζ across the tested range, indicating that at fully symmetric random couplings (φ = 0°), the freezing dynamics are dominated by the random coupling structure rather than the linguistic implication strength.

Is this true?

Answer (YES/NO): YES